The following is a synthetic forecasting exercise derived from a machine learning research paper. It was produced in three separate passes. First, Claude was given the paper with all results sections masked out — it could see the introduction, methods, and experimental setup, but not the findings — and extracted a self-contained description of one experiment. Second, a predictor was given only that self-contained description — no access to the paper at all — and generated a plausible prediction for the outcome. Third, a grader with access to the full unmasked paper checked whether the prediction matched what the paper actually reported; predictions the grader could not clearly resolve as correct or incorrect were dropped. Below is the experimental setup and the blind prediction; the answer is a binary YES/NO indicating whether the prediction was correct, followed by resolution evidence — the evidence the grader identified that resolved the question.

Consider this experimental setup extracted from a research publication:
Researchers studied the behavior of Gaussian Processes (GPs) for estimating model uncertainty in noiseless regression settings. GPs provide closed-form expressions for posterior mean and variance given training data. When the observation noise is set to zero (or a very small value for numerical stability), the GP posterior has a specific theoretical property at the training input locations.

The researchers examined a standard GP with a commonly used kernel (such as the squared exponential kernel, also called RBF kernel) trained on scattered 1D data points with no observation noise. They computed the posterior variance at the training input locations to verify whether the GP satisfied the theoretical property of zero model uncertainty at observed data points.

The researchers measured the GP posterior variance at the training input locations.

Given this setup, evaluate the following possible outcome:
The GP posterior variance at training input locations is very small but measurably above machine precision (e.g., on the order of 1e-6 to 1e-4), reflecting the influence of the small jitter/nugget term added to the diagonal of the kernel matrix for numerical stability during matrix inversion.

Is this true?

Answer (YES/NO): NO